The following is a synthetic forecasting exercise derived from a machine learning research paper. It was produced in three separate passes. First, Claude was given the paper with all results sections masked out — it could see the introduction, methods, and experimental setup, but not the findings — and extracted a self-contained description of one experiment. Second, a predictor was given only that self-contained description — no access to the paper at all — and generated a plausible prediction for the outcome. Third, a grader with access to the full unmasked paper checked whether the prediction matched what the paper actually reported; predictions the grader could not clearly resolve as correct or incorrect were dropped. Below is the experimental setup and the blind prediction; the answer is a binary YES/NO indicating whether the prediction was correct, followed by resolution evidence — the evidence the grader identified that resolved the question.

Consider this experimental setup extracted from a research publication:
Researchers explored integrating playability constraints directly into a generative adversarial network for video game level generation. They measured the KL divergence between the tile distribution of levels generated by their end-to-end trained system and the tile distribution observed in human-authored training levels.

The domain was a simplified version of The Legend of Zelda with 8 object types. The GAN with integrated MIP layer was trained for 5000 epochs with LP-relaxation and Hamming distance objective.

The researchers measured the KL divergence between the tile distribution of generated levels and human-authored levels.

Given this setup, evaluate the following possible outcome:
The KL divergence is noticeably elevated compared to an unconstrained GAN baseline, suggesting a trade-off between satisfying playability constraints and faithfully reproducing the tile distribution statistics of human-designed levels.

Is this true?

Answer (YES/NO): NO